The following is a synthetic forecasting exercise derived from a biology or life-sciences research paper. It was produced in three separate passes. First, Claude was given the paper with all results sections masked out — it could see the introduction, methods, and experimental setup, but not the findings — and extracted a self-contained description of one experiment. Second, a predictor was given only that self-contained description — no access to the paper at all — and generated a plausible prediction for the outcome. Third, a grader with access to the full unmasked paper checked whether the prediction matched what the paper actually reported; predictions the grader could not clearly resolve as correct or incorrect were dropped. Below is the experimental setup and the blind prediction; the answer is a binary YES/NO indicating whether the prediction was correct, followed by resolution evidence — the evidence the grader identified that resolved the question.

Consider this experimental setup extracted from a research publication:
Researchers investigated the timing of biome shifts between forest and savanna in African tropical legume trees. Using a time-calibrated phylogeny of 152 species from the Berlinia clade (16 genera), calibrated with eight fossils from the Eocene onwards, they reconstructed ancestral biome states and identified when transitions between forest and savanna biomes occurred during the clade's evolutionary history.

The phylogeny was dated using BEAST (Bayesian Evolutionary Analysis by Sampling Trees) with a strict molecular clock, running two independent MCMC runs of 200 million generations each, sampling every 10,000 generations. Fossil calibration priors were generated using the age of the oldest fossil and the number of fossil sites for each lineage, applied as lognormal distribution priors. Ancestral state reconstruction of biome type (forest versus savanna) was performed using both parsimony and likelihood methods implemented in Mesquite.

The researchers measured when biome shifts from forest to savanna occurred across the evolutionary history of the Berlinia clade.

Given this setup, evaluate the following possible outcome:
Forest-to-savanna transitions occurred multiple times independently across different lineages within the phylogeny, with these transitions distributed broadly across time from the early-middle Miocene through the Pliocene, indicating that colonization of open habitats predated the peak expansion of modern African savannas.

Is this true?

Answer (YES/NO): YES